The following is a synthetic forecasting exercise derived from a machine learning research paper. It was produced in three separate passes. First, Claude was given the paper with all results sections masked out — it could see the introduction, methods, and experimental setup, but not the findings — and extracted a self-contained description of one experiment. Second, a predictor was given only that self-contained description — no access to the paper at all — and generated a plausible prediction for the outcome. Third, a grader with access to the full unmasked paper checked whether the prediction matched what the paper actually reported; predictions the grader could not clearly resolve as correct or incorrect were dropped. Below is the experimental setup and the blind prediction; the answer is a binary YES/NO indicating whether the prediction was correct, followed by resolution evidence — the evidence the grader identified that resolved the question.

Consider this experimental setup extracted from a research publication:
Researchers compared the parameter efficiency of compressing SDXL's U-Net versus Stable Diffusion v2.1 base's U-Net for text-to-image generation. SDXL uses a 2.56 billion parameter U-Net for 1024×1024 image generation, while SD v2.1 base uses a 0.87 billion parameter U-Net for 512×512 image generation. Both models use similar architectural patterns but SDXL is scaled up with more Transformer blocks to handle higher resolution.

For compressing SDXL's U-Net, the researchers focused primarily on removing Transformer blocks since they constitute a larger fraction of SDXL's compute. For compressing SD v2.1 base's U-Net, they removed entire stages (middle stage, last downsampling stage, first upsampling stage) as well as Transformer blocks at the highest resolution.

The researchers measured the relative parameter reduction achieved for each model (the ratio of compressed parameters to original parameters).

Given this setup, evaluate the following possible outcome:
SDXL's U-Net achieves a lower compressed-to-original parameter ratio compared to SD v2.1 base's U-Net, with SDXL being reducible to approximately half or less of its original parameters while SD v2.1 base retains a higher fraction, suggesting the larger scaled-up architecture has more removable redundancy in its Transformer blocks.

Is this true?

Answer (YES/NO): YES